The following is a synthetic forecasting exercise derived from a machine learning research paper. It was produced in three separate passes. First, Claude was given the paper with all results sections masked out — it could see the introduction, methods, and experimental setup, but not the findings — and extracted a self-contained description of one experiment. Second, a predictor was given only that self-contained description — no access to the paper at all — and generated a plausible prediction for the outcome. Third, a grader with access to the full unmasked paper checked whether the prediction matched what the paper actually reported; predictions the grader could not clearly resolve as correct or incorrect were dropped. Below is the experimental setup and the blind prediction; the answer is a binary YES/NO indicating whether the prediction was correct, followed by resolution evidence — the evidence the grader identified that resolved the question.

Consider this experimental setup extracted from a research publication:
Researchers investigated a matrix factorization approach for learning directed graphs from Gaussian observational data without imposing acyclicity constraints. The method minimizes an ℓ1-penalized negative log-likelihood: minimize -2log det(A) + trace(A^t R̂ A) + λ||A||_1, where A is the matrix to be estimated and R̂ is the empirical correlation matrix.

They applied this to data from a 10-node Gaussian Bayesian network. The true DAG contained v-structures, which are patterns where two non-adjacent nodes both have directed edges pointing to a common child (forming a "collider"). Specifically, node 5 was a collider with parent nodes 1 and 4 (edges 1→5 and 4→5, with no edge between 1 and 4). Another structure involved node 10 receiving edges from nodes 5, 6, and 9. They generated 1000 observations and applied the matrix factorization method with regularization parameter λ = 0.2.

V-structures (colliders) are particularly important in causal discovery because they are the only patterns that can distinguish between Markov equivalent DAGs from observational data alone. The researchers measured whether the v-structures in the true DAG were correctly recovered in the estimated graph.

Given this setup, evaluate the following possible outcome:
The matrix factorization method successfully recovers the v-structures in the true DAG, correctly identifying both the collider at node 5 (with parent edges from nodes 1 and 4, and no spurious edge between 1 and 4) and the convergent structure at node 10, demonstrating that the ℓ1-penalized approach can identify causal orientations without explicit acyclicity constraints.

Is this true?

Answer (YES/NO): YES